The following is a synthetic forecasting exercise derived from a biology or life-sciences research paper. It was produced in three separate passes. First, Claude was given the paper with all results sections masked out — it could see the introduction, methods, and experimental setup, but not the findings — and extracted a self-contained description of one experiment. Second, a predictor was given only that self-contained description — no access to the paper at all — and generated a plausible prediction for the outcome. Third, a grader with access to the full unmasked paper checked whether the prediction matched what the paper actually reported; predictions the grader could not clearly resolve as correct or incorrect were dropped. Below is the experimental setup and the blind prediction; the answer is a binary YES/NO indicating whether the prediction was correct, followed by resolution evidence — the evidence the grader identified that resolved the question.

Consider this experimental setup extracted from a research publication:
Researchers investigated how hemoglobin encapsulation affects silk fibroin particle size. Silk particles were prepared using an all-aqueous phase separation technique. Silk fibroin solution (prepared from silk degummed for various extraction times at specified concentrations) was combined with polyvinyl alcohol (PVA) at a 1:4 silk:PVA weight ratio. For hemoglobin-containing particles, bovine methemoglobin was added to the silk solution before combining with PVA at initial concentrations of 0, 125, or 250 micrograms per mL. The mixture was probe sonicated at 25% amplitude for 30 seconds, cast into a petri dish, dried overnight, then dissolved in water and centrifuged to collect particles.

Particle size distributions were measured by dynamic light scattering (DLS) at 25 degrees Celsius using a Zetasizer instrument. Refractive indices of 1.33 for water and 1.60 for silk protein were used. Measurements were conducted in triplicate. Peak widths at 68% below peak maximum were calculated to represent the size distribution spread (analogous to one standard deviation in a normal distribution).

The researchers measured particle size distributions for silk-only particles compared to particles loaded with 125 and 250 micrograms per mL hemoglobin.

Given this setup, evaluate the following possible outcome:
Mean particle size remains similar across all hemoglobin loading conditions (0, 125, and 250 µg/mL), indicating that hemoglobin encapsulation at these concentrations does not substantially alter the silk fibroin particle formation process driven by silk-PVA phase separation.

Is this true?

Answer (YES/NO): NO